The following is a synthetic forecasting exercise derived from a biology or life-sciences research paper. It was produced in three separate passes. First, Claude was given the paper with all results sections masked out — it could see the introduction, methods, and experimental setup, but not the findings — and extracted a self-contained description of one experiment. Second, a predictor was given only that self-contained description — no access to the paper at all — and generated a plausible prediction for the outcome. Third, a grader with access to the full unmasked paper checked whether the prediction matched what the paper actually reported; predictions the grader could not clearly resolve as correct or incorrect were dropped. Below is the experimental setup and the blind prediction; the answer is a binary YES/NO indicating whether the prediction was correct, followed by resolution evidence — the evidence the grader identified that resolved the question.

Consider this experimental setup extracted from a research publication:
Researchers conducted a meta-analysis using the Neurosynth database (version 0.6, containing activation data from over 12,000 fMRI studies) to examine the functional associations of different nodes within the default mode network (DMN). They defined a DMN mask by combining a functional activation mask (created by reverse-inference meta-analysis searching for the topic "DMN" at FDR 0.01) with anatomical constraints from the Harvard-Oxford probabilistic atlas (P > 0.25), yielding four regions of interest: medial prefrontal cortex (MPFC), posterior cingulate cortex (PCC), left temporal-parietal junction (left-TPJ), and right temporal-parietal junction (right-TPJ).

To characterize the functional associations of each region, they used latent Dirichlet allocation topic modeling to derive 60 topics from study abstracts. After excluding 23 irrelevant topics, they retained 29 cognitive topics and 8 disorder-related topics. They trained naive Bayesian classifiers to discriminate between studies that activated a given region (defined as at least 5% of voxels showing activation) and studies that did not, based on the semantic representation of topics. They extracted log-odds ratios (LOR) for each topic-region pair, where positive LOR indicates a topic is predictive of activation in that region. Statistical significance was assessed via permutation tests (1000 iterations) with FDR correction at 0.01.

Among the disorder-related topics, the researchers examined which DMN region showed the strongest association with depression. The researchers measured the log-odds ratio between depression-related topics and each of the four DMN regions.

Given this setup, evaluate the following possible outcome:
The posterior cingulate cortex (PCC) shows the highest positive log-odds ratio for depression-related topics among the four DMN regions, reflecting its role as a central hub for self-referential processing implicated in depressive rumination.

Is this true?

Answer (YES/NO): NO